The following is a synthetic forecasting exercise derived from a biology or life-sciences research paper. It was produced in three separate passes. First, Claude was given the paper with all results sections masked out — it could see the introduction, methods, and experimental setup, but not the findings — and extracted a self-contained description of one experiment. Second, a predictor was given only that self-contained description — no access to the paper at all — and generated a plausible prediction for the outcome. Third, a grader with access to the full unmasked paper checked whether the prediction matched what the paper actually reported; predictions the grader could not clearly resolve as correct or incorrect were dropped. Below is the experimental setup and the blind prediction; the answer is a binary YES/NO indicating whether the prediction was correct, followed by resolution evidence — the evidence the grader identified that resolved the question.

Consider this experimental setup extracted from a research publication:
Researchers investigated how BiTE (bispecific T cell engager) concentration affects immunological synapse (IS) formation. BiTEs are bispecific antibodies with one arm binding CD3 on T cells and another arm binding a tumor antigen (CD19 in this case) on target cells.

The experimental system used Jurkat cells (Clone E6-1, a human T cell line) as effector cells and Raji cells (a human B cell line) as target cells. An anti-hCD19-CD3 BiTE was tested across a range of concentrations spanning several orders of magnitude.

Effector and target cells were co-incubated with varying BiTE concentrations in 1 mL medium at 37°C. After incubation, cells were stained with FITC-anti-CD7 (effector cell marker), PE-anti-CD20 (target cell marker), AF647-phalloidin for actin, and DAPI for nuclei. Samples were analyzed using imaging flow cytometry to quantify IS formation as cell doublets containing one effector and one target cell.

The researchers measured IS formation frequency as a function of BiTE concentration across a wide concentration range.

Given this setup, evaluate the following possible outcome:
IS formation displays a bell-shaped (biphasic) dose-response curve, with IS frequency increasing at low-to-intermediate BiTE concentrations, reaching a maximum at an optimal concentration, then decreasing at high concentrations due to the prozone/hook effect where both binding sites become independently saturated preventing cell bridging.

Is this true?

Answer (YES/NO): YES